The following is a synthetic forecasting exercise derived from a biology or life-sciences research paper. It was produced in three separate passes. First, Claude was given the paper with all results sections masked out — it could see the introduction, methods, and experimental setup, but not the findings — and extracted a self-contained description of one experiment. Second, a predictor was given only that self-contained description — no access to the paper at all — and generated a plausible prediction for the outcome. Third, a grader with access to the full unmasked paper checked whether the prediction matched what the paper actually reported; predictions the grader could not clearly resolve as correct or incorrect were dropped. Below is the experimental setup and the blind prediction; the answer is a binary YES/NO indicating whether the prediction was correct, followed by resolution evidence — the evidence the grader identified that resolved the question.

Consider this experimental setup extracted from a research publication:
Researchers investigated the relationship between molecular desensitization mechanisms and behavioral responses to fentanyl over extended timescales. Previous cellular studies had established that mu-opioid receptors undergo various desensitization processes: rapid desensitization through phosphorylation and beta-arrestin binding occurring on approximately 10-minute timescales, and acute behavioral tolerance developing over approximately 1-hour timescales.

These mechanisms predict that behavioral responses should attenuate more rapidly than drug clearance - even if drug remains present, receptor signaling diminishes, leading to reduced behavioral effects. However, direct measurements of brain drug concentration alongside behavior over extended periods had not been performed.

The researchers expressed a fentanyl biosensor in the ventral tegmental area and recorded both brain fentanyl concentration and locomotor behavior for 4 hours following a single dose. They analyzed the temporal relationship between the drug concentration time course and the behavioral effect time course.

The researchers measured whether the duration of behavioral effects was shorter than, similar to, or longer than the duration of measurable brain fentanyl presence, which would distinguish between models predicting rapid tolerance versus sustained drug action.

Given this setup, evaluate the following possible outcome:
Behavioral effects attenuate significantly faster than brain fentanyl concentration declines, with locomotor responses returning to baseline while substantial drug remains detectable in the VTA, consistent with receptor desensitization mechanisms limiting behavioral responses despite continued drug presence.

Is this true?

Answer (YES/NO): NO